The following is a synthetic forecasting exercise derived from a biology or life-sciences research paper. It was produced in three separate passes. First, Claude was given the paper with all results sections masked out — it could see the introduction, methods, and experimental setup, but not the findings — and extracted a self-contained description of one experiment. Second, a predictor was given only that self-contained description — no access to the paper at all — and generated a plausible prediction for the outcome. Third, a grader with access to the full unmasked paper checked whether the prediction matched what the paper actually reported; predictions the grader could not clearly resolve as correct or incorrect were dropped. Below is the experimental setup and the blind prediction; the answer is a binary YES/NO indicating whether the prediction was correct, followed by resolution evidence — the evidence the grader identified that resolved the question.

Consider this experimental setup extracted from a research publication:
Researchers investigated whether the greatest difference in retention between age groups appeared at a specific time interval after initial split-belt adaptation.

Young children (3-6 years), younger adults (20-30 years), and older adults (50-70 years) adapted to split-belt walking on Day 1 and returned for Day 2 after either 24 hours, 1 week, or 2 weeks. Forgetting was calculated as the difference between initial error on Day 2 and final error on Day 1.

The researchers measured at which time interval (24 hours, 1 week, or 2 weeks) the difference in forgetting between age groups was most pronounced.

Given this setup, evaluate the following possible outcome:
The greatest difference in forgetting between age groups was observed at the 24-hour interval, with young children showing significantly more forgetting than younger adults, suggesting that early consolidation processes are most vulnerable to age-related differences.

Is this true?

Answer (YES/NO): NO